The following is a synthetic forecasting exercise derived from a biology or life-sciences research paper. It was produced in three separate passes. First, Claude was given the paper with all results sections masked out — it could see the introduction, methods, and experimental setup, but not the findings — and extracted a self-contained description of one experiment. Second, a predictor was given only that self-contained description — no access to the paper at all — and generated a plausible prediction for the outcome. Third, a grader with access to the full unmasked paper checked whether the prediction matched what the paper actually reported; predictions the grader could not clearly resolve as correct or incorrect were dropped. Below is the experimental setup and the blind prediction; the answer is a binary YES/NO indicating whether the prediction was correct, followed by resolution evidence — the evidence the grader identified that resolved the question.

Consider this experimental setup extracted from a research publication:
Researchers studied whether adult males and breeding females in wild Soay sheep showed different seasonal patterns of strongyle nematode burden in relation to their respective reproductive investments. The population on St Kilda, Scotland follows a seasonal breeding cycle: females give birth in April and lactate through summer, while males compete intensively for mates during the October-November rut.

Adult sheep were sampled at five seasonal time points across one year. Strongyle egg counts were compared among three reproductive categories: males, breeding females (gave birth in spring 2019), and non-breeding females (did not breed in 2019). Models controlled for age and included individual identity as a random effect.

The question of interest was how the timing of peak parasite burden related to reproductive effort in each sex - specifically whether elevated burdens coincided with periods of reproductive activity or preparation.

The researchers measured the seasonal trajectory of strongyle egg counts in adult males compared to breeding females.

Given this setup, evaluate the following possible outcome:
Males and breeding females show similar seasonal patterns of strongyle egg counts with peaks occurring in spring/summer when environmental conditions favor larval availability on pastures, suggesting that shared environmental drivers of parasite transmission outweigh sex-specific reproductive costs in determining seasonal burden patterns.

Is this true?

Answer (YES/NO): NO